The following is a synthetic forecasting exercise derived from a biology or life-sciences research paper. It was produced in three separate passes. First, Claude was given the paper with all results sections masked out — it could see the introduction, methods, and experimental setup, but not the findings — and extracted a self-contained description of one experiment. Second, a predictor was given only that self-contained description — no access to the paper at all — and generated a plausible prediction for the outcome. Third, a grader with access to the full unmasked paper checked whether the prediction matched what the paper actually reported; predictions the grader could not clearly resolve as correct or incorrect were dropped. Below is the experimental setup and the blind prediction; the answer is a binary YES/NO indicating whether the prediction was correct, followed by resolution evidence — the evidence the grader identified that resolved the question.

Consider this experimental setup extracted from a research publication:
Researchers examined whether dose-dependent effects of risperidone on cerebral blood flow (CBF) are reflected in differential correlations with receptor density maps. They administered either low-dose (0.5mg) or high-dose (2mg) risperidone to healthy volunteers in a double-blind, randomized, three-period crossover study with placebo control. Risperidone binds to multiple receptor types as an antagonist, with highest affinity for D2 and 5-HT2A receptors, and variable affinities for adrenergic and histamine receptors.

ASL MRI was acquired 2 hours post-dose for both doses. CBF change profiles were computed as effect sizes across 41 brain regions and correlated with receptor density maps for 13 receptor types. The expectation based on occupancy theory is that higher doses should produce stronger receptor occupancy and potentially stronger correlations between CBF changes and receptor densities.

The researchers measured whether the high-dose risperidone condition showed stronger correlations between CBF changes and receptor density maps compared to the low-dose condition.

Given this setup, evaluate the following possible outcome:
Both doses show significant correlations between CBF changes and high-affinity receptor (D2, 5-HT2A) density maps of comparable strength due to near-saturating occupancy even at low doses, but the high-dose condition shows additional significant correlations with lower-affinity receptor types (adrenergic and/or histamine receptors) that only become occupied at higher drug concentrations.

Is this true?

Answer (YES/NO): NO